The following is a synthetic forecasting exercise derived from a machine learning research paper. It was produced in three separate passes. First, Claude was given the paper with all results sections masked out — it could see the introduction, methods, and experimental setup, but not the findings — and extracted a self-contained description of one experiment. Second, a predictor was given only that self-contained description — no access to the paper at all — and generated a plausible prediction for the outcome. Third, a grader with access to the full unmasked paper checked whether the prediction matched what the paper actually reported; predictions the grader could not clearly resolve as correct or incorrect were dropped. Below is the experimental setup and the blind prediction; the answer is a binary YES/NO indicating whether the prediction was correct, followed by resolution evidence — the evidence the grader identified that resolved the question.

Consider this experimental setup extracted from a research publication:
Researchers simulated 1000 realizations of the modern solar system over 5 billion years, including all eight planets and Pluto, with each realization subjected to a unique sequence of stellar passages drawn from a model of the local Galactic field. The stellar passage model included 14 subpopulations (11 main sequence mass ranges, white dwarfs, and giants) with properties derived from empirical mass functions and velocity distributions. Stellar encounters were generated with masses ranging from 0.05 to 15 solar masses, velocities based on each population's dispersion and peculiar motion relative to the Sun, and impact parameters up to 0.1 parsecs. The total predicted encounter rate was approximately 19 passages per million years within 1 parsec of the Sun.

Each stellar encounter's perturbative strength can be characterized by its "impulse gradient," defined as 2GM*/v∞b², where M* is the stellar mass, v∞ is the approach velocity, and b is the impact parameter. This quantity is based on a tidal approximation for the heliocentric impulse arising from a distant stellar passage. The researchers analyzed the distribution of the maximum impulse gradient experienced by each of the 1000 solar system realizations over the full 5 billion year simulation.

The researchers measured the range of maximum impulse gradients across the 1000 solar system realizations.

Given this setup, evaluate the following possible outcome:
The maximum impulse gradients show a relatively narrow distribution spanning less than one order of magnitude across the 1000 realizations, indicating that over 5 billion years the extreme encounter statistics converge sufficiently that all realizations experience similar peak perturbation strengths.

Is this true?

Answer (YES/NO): NO